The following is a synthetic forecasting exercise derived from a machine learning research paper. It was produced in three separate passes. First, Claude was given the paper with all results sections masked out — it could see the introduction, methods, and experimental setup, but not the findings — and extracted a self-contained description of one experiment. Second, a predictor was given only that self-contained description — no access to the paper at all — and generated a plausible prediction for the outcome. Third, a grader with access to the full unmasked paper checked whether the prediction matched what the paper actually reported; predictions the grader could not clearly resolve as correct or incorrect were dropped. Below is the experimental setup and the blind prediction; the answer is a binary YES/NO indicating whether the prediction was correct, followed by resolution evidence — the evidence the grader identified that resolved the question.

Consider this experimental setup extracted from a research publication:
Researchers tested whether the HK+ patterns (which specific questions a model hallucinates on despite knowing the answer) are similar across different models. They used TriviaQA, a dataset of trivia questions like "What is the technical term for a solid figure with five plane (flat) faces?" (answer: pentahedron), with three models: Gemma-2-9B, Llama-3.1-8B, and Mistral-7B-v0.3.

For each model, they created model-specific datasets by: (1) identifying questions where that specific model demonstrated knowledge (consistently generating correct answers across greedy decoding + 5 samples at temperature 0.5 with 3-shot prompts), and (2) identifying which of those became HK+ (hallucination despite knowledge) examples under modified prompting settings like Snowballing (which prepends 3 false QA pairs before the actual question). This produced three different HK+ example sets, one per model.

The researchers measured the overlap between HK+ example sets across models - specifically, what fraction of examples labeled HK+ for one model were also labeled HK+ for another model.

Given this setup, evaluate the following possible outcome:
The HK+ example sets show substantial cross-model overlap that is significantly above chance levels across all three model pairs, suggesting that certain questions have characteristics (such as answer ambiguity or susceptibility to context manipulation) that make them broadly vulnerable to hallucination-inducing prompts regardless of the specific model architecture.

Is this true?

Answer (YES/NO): NO